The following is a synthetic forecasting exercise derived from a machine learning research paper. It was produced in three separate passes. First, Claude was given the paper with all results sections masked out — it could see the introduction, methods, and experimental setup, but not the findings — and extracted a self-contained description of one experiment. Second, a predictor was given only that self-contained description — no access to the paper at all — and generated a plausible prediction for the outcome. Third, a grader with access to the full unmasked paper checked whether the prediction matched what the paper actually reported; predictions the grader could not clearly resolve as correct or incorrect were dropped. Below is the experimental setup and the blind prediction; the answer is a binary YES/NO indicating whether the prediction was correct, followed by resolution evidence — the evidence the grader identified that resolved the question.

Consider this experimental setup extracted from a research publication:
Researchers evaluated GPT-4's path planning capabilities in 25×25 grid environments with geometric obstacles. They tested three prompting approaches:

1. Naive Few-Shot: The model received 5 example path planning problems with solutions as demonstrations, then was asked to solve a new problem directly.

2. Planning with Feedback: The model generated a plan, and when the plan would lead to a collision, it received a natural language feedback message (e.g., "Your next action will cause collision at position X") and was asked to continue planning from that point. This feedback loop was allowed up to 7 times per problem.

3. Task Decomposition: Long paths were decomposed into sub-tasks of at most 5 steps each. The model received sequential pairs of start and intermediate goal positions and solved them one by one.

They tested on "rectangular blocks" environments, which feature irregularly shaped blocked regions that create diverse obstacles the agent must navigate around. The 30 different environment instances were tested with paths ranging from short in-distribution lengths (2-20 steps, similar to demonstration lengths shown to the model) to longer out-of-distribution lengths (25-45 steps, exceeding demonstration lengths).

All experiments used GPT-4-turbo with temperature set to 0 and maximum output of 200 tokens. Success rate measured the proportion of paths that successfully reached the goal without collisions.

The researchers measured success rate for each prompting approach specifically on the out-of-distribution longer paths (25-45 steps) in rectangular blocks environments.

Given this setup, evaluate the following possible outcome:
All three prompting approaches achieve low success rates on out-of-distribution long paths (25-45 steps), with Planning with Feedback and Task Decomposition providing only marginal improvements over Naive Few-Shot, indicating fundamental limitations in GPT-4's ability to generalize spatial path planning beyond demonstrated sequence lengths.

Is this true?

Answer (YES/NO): NO